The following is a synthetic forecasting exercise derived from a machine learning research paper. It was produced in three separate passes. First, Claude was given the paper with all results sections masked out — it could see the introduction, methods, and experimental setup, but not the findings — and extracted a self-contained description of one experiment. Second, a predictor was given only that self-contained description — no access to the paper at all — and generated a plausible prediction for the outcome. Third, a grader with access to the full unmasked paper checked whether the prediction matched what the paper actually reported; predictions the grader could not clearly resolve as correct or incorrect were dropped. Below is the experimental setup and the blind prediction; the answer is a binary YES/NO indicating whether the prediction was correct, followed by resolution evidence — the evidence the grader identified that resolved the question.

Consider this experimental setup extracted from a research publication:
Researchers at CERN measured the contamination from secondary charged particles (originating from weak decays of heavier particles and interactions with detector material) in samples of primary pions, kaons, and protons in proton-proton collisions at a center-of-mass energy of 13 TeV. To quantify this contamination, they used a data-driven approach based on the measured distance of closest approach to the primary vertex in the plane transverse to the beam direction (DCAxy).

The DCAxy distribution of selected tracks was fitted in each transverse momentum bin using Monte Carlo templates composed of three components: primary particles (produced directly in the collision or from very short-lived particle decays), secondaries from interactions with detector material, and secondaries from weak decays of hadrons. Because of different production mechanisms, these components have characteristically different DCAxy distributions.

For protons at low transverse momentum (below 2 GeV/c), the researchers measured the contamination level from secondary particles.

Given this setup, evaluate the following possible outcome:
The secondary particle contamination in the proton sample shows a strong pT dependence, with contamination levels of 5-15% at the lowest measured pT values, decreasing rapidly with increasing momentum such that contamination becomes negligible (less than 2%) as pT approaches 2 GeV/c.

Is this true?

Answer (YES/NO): NO